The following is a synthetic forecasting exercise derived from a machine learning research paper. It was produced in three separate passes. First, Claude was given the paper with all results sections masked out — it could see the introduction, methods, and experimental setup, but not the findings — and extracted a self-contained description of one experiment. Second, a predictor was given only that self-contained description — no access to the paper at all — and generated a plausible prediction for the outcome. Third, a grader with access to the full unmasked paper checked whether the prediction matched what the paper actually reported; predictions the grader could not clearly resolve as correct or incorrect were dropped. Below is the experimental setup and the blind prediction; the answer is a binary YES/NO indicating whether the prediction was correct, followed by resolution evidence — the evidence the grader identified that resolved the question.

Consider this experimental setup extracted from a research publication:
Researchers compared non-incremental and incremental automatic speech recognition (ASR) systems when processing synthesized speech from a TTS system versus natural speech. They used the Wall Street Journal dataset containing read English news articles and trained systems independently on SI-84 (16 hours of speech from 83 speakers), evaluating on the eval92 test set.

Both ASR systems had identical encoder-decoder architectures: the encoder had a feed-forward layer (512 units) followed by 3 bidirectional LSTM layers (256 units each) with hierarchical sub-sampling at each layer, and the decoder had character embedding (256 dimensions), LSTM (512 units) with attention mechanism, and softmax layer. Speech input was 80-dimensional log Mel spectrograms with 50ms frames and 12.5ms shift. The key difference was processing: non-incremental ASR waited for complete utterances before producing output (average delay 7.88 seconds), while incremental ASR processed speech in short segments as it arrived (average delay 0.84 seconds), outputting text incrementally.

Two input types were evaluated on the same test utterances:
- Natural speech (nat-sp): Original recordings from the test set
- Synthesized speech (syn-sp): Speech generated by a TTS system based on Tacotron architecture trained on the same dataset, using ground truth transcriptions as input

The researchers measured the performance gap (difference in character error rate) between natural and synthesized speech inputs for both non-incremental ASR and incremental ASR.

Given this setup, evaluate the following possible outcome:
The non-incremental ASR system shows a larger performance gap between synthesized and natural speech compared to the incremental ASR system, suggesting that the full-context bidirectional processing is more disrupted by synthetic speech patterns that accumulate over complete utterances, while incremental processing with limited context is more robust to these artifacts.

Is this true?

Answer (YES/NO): NO